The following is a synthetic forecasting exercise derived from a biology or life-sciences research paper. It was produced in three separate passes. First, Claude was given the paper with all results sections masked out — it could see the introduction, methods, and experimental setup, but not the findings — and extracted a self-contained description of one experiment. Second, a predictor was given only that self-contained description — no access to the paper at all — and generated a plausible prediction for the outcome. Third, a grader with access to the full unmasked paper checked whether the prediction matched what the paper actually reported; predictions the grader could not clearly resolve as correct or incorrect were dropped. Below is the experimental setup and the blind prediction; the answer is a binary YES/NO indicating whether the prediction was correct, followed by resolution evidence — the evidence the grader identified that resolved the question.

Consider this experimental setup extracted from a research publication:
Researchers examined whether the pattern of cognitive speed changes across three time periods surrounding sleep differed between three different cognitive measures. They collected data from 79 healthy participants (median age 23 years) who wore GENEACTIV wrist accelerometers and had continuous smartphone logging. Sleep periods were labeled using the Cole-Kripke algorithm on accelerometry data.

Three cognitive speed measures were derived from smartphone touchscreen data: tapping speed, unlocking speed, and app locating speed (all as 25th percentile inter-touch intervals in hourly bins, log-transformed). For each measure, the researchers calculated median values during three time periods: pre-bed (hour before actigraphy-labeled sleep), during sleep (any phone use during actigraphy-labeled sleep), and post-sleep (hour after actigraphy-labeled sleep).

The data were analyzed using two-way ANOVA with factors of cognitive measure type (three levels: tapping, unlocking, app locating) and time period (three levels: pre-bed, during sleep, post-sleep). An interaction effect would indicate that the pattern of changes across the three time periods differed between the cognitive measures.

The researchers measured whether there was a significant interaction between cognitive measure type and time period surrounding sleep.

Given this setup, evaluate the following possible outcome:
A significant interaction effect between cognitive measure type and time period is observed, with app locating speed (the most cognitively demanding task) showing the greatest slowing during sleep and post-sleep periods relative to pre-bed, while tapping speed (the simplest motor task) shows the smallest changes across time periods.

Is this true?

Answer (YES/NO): NO